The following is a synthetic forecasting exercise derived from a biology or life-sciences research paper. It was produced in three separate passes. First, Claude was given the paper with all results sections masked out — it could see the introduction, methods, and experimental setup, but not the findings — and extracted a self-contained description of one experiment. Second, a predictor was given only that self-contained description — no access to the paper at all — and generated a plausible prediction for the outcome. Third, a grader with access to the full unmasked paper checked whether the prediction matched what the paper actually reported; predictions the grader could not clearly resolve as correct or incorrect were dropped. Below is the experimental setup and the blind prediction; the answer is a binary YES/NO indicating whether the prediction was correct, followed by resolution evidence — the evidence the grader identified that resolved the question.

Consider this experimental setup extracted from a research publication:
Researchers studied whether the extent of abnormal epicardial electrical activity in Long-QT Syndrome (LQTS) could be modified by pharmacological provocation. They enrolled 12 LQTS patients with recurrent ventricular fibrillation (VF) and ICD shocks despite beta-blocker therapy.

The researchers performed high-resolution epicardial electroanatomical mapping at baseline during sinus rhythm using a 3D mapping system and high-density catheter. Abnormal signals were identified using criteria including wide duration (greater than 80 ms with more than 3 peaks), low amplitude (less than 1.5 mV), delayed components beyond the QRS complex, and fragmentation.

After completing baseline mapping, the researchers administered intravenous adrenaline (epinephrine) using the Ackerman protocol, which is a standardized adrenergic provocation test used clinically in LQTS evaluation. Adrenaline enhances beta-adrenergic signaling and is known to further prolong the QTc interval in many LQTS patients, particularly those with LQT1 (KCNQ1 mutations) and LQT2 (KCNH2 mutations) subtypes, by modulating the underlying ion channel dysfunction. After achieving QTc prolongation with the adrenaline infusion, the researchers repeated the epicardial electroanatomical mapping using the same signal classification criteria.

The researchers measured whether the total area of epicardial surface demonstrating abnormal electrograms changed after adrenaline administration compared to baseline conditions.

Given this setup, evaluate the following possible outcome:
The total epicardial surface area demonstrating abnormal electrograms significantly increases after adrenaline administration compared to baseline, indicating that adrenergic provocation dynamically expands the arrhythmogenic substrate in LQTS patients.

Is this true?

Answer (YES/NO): YES